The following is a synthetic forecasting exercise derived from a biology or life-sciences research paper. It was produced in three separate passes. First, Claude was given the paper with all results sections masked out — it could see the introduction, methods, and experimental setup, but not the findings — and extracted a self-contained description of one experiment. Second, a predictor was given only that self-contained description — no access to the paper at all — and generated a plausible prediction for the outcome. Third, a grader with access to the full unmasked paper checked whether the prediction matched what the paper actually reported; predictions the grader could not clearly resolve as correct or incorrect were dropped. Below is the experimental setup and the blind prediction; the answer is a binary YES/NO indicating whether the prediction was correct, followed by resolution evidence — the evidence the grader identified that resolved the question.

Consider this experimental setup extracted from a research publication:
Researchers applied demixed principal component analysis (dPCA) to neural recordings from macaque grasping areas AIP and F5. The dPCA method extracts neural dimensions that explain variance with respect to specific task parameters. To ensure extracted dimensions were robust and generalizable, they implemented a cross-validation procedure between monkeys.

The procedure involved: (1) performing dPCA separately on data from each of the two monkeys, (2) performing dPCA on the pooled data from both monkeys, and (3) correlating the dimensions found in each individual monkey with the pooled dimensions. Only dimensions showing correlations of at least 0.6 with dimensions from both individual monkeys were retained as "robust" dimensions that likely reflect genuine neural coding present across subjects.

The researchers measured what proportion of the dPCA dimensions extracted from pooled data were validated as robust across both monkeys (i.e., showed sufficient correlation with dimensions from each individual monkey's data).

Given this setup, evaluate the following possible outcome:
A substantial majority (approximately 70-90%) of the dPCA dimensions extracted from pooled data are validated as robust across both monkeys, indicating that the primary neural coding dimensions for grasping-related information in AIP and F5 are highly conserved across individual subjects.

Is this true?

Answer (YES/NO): NO